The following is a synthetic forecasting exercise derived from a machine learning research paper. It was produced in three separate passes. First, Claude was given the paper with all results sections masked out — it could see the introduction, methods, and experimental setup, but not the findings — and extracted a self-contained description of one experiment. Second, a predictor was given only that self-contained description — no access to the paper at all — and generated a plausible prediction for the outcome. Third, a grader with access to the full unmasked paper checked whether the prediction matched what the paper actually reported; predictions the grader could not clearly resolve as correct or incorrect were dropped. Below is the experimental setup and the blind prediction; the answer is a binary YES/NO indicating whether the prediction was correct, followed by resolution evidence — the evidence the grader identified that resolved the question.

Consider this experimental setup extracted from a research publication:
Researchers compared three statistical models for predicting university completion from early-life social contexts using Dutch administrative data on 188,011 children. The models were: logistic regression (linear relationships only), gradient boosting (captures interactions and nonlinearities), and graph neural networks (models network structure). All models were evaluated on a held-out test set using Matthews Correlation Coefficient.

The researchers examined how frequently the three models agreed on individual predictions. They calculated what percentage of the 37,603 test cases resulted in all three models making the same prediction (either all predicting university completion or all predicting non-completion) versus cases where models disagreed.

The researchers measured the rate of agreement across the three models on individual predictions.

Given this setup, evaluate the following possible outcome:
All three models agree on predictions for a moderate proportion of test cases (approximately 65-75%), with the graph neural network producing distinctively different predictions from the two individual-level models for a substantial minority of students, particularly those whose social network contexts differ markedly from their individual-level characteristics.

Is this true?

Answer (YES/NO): NO